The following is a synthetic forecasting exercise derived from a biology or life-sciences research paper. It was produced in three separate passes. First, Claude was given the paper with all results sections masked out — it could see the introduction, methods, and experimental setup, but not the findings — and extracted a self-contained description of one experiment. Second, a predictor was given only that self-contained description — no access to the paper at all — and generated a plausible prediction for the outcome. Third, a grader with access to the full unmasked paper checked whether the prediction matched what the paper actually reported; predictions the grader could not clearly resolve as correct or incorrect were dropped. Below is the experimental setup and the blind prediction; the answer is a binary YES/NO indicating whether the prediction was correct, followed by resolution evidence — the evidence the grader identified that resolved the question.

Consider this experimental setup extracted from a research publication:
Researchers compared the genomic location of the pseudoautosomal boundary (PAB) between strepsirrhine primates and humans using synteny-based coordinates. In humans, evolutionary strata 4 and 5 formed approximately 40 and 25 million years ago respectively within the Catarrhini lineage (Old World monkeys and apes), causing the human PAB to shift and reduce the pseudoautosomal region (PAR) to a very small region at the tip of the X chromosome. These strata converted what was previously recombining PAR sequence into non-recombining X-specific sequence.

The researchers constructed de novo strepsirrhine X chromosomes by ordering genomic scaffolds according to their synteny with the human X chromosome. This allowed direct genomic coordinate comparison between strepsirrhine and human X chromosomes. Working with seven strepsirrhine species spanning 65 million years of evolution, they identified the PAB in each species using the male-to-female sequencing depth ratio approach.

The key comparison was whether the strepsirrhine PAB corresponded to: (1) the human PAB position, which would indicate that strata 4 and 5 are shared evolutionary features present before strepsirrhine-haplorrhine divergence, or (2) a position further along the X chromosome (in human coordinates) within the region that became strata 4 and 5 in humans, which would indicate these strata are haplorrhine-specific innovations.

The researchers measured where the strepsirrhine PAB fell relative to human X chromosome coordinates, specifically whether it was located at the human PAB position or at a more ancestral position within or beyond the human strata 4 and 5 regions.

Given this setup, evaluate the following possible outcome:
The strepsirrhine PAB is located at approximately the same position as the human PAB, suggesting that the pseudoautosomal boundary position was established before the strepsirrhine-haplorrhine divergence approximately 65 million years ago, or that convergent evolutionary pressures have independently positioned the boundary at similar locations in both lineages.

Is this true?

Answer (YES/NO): NO